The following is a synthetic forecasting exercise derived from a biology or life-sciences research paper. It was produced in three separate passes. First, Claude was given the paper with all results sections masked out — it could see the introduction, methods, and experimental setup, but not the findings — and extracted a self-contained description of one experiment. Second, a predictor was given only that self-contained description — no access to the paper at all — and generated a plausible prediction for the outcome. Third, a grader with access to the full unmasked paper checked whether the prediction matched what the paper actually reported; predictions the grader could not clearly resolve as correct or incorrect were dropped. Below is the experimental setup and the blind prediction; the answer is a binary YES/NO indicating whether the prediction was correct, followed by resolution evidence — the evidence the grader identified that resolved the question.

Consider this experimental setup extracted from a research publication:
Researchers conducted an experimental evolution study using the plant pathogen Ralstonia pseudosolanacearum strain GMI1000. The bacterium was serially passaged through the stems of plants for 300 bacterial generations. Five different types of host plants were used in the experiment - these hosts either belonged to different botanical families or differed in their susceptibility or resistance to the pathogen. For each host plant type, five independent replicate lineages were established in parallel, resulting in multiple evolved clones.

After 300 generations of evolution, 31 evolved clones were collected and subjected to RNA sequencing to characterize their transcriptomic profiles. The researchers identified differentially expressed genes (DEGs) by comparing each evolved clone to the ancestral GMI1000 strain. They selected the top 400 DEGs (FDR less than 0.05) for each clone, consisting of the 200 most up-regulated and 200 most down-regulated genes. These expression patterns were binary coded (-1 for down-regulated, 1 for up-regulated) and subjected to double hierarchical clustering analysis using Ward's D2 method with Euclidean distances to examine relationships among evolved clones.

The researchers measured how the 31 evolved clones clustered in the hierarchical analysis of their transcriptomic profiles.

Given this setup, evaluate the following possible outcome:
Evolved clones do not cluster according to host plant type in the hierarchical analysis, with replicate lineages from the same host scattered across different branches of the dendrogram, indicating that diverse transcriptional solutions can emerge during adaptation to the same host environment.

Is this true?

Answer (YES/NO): NO